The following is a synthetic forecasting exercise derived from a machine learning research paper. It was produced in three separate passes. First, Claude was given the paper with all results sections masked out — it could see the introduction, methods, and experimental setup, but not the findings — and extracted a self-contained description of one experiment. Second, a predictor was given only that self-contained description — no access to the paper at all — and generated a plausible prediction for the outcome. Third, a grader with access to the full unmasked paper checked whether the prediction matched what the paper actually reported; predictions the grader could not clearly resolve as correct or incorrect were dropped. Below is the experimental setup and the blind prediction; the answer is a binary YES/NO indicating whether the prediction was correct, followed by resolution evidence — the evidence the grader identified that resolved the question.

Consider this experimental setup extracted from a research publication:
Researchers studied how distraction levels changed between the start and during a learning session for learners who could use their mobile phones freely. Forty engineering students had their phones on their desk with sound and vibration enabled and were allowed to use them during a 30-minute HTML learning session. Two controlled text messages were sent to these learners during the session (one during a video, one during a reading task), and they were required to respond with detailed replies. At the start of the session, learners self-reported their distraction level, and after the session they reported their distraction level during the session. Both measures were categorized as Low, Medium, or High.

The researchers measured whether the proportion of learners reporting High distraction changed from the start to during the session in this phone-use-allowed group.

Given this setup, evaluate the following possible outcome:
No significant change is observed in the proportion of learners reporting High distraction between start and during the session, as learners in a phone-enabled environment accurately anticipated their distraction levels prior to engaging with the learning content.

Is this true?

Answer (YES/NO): NO